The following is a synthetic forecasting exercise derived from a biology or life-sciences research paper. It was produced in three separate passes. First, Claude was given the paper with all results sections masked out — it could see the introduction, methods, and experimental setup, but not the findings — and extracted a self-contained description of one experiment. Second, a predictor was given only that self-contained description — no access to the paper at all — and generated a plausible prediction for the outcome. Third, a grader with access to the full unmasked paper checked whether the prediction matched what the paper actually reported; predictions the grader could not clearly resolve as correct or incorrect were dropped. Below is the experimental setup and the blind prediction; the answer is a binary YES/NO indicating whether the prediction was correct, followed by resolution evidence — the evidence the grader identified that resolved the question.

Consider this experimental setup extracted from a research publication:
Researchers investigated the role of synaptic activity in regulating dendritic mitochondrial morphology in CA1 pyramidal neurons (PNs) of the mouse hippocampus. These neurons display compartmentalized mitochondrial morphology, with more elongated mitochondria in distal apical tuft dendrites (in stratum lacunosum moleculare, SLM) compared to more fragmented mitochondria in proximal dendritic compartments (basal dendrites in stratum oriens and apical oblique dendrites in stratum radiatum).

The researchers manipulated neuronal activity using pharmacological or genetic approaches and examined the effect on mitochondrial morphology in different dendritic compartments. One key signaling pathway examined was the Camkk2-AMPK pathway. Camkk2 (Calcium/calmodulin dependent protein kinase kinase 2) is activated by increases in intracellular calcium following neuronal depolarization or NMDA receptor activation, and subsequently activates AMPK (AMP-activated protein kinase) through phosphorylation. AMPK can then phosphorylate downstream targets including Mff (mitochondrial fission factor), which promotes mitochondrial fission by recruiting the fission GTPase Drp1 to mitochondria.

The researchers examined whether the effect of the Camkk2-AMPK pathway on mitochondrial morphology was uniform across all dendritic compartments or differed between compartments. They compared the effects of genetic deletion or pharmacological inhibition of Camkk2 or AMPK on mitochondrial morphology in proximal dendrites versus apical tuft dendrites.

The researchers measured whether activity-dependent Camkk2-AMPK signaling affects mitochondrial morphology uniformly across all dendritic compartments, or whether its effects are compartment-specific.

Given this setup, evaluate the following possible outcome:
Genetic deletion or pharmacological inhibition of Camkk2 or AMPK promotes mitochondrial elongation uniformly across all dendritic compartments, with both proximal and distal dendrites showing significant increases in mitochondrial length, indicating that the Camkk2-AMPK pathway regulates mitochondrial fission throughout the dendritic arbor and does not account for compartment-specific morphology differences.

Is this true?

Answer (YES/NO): NO